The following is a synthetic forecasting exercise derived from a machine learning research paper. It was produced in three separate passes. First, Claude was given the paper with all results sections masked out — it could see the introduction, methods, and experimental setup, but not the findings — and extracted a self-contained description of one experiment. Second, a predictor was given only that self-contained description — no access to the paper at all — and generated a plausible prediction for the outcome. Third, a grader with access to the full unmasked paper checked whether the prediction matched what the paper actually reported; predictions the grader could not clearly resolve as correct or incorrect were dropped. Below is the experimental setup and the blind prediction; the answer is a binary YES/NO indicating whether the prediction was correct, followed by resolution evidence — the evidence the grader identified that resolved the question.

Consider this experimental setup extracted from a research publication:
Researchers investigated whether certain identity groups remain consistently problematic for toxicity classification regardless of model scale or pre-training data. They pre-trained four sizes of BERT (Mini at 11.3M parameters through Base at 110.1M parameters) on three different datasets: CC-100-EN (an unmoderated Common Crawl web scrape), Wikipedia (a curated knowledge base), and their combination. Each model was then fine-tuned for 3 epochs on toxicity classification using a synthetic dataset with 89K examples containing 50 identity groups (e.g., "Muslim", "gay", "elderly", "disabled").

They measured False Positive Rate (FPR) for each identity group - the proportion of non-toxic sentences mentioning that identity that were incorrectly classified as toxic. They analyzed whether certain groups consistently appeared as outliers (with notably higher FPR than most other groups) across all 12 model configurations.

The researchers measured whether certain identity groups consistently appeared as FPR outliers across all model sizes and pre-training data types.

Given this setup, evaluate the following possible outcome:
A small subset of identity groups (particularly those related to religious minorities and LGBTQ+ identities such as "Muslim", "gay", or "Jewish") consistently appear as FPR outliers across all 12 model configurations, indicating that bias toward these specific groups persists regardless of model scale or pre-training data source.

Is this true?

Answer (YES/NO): NO